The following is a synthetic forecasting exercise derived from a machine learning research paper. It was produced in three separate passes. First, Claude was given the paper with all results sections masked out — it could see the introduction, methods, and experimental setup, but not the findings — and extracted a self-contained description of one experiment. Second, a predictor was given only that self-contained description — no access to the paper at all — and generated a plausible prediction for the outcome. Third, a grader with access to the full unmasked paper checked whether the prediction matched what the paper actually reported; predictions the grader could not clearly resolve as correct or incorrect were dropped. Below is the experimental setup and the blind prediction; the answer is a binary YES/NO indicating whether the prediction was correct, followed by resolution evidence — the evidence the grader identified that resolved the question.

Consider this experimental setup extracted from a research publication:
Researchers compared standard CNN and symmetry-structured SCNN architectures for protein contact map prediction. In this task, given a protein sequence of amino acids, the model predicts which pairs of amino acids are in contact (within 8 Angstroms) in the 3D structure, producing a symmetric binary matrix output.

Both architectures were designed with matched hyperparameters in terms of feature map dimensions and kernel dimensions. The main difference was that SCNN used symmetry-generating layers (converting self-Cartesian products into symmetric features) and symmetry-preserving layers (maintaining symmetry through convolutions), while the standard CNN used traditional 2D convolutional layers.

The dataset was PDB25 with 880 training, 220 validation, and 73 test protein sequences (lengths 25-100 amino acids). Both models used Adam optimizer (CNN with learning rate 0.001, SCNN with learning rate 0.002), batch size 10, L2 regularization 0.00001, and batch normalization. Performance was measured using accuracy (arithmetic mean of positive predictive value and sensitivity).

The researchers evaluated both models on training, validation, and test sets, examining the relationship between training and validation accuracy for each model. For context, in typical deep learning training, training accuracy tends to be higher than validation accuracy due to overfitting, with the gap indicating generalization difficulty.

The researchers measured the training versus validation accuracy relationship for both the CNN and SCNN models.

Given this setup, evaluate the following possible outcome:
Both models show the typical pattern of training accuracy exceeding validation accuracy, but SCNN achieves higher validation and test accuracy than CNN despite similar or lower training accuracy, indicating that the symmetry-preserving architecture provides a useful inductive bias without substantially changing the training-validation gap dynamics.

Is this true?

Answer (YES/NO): NO